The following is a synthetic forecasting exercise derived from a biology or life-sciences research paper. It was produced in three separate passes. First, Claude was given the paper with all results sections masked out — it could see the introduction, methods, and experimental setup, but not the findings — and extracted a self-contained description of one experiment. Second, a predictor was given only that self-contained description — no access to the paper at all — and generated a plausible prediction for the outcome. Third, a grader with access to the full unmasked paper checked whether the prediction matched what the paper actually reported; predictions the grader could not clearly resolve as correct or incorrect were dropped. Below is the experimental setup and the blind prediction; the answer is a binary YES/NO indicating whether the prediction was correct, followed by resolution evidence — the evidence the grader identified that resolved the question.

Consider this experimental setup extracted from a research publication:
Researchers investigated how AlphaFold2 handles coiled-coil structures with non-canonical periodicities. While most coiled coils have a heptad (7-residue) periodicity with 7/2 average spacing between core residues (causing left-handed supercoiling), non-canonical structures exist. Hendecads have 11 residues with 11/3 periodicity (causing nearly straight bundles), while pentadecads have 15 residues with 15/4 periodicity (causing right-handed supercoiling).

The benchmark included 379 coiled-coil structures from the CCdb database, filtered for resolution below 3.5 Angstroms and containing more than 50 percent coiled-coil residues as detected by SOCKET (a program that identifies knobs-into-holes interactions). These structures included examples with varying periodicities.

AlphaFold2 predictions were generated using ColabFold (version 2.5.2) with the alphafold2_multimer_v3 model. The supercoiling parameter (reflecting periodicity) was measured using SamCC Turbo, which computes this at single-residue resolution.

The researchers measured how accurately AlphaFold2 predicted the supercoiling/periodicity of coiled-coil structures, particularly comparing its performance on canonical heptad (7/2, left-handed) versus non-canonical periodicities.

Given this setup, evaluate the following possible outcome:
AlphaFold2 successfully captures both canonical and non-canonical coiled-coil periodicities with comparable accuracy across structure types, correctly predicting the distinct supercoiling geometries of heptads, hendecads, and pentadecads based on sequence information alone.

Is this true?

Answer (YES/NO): YES